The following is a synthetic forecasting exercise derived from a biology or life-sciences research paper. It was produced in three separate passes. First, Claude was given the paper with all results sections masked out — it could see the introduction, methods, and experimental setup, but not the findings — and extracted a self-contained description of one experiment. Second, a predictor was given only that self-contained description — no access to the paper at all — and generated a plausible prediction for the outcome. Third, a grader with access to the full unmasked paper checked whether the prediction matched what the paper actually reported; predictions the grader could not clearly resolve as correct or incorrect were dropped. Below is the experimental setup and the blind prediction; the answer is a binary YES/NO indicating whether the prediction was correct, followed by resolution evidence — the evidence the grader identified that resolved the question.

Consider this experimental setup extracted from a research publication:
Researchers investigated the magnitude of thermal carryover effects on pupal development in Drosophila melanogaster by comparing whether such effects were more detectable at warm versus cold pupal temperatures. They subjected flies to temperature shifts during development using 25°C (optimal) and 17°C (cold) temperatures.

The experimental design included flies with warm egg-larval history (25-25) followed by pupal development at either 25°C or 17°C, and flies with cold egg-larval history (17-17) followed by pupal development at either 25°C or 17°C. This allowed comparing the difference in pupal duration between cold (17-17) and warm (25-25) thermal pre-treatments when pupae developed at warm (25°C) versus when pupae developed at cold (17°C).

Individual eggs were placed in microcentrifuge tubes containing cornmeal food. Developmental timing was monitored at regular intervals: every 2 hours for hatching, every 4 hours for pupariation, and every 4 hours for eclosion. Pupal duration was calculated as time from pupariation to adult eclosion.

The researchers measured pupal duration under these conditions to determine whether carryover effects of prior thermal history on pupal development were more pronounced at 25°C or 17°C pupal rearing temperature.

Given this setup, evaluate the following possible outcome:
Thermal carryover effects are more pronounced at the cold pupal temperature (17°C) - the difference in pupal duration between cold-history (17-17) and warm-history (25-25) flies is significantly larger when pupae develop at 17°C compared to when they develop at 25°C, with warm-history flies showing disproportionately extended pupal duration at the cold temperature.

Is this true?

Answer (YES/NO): NO